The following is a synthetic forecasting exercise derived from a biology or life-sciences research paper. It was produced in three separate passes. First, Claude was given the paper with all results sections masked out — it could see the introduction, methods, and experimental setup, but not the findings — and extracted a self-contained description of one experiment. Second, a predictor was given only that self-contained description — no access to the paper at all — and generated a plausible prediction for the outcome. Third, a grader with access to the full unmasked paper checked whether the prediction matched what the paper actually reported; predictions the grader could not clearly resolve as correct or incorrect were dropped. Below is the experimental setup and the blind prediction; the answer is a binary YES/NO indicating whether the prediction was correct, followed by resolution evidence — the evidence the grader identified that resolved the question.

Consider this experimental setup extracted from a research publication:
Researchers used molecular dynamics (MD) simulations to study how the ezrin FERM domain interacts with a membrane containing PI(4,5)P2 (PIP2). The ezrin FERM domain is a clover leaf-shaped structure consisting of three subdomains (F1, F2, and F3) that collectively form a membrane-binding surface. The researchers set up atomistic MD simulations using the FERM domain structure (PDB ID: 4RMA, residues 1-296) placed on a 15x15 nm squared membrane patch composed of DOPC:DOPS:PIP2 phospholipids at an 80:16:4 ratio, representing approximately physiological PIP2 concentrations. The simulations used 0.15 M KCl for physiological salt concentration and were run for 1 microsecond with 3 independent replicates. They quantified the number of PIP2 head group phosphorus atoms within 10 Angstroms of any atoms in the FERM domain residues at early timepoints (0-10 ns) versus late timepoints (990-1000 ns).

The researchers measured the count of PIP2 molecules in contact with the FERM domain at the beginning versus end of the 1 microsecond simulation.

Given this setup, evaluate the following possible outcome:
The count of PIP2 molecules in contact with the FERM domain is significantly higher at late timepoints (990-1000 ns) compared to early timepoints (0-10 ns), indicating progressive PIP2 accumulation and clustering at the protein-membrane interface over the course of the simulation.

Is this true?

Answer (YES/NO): YES